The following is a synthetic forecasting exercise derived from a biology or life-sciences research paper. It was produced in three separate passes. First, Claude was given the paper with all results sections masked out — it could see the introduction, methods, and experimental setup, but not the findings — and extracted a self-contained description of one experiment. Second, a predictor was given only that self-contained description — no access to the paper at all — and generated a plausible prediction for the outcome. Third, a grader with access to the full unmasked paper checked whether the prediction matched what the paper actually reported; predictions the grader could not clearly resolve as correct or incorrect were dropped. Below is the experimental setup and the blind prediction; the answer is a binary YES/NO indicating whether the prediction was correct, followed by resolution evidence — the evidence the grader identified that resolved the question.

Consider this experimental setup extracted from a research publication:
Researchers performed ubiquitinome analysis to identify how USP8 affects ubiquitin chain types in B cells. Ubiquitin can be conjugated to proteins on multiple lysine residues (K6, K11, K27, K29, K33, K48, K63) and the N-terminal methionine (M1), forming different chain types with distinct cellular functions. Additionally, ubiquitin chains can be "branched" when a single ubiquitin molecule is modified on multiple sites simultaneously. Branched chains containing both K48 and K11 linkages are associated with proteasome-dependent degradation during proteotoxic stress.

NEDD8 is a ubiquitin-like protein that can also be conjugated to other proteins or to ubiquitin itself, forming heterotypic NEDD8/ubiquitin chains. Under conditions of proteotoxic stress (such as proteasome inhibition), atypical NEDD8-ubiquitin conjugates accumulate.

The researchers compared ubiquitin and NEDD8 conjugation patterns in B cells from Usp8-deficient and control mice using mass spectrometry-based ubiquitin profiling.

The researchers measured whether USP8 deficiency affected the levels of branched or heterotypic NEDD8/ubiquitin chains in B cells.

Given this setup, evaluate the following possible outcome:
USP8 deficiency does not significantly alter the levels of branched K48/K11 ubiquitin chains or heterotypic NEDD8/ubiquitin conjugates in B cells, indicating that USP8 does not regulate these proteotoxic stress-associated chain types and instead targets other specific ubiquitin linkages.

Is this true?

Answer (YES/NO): NO